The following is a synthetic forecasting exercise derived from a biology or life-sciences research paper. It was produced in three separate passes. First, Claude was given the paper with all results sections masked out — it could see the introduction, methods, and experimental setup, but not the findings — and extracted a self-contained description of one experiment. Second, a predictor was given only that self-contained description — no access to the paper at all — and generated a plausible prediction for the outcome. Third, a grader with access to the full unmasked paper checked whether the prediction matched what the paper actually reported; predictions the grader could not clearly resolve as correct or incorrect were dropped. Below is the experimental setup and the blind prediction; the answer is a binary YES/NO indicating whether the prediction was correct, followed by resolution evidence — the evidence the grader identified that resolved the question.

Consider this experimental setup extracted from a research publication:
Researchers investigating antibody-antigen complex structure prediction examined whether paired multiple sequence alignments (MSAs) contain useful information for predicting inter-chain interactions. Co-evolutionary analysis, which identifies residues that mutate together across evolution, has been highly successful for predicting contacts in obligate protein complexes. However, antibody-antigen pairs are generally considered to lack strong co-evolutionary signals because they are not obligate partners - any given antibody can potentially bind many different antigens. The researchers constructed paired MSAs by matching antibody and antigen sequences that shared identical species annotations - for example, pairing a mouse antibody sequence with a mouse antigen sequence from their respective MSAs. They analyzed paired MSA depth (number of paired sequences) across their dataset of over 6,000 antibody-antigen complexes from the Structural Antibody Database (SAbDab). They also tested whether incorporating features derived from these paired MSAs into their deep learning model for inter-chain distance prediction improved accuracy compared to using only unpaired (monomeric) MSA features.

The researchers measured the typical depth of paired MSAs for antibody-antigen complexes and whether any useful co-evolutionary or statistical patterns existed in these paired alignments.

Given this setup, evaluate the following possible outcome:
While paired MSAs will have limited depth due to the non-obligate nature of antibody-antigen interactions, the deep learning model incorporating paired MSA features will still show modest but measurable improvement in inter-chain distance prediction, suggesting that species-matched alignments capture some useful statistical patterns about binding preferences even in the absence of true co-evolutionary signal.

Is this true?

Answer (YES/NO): NO